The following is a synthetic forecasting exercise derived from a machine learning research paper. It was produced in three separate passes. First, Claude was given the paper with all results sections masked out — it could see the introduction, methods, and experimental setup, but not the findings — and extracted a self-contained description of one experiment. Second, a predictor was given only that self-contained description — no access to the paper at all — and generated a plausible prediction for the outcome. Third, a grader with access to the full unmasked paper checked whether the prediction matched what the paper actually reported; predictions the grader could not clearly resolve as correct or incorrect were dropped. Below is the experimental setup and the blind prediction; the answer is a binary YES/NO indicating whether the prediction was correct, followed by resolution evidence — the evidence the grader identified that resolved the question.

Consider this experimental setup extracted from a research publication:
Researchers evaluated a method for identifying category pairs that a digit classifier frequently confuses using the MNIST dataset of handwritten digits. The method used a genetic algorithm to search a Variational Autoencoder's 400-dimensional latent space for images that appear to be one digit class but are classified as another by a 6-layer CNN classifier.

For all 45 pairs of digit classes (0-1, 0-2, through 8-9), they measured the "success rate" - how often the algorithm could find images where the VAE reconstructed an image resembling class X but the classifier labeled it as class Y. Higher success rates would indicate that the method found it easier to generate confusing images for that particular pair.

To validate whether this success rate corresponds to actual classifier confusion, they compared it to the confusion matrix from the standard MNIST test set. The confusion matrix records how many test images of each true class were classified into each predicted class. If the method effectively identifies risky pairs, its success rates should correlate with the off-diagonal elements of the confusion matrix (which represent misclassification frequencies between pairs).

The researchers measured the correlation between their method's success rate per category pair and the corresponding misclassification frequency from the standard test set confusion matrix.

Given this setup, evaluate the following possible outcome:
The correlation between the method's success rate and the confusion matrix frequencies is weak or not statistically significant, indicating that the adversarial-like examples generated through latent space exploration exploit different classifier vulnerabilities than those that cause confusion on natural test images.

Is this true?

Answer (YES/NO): NO